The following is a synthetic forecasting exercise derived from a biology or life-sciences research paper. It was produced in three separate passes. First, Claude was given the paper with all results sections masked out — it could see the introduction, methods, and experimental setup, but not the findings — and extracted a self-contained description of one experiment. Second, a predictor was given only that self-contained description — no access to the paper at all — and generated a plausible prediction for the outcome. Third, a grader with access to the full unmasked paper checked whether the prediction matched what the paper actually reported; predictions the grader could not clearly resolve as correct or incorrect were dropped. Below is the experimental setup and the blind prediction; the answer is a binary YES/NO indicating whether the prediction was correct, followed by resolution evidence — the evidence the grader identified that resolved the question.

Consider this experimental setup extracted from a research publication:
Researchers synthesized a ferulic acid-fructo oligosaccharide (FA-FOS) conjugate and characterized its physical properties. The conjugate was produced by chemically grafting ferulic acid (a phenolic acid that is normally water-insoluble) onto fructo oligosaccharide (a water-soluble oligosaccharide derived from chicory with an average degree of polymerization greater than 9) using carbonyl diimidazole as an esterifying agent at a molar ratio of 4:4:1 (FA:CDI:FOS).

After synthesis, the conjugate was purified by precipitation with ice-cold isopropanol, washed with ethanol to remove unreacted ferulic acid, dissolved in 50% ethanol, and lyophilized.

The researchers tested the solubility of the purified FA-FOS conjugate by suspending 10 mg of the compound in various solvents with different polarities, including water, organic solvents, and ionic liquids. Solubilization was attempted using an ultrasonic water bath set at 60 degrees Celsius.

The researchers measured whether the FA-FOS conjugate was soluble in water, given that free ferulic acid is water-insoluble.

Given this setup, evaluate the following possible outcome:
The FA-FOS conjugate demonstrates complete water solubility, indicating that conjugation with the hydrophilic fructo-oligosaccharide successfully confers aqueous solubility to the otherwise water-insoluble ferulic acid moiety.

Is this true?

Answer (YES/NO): YES